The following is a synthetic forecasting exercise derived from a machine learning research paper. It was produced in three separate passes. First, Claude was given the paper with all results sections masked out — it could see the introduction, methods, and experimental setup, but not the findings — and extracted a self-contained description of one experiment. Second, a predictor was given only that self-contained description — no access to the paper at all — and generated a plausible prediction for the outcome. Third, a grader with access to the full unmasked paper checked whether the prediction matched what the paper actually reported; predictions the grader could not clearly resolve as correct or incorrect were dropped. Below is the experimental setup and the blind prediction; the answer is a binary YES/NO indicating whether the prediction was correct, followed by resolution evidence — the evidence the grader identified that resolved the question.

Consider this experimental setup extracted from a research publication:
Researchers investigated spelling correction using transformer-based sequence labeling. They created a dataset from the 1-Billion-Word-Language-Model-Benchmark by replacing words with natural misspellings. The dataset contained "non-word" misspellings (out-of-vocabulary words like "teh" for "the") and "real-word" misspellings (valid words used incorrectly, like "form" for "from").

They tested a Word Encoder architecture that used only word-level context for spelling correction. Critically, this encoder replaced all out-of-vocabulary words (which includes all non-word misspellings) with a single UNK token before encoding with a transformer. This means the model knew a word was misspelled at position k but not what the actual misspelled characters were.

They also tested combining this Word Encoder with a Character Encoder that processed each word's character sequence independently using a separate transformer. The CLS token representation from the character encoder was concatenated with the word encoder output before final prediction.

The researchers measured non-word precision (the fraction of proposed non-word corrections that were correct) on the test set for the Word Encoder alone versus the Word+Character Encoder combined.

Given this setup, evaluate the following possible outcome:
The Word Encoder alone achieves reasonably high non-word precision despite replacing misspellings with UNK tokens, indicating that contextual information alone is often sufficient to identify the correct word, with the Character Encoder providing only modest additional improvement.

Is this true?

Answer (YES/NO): NO